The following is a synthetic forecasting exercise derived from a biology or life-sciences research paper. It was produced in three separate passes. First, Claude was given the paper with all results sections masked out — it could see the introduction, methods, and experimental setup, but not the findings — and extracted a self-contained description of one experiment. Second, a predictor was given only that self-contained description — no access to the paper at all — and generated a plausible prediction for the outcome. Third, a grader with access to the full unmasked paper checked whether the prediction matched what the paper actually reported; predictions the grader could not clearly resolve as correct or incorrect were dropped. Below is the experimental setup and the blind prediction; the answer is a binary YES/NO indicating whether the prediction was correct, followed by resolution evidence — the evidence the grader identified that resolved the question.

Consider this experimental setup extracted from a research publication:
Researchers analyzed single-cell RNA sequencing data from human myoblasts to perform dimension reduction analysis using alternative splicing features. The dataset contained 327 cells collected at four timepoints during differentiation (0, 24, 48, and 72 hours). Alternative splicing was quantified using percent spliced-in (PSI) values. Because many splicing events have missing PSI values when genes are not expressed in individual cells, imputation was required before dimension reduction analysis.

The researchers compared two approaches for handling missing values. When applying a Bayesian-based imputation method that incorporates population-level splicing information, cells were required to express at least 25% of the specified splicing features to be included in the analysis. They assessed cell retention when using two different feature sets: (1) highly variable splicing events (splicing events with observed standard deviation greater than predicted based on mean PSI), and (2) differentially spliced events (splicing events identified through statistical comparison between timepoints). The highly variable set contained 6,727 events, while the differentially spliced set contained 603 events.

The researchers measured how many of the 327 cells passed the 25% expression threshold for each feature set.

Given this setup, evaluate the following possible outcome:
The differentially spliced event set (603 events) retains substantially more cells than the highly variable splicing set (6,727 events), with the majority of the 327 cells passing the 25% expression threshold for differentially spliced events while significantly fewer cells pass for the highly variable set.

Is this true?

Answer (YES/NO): YES